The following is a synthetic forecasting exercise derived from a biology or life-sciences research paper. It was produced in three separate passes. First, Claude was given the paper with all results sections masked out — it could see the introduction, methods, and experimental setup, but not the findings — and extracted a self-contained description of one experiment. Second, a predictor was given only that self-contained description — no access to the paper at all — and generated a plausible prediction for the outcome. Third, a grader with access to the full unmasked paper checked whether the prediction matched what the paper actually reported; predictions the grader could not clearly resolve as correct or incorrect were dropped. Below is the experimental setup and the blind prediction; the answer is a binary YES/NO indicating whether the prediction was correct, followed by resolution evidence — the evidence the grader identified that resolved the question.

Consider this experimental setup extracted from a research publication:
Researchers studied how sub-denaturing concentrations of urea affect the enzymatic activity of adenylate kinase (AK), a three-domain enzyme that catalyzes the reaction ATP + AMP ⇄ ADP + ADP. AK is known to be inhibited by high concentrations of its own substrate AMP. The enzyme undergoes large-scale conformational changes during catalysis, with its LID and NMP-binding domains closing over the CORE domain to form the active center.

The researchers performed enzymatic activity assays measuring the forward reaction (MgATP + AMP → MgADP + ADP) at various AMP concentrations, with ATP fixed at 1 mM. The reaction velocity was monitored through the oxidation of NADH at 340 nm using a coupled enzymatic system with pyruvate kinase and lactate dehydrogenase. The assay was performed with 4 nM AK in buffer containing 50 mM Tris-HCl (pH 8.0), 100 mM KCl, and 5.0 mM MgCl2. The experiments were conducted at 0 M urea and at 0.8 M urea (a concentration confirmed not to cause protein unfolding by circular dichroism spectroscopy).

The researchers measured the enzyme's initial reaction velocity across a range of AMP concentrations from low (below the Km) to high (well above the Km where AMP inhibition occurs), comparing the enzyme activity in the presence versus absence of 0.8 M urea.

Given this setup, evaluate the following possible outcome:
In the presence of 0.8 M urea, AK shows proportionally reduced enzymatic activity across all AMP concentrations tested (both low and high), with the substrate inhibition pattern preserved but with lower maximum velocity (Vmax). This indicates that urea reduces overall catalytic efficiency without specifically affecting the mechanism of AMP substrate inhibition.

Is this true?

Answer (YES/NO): NO